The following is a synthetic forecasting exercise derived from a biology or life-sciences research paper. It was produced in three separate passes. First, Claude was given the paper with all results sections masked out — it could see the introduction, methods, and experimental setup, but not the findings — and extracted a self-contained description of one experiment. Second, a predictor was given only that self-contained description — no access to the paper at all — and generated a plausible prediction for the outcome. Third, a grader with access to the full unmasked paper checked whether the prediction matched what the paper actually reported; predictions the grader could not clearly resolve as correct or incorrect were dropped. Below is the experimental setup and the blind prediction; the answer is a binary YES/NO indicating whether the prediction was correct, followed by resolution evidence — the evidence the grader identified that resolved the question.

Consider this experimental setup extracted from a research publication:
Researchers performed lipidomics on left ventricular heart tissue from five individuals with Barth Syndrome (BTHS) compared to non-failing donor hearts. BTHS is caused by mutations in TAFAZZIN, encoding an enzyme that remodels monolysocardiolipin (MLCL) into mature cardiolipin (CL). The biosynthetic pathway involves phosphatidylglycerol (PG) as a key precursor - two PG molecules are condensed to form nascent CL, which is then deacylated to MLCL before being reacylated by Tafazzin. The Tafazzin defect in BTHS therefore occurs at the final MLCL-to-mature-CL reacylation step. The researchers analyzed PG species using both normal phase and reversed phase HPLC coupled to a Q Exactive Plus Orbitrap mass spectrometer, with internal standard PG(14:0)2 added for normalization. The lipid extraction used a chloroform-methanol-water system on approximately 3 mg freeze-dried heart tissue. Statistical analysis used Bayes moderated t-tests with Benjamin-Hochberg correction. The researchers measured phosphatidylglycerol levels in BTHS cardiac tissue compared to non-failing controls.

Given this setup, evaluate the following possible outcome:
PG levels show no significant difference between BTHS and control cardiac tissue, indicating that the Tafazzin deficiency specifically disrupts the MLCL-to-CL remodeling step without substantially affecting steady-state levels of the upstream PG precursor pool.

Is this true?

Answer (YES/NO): YES